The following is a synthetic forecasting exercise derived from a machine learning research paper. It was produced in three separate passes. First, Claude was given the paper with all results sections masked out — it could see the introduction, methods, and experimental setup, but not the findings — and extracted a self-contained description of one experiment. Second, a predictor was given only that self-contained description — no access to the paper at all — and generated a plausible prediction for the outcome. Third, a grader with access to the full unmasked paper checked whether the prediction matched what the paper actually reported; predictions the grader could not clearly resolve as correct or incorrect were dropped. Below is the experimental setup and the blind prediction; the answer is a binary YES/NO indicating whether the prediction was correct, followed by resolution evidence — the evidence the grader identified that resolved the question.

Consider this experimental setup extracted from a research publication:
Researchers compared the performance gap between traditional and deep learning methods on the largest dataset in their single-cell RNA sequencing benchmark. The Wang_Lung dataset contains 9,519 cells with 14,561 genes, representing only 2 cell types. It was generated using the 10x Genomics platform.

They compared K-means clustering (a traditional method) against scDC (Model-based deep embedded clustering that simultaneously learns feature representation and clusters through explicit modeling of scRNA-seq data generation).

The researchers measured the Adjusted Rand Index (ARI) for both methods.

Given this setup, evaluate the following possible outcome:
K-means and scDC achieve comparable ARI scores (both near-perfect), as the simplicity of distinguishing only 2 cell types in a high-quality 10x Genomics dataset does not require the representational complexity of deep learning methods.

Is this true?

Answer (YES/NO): NO